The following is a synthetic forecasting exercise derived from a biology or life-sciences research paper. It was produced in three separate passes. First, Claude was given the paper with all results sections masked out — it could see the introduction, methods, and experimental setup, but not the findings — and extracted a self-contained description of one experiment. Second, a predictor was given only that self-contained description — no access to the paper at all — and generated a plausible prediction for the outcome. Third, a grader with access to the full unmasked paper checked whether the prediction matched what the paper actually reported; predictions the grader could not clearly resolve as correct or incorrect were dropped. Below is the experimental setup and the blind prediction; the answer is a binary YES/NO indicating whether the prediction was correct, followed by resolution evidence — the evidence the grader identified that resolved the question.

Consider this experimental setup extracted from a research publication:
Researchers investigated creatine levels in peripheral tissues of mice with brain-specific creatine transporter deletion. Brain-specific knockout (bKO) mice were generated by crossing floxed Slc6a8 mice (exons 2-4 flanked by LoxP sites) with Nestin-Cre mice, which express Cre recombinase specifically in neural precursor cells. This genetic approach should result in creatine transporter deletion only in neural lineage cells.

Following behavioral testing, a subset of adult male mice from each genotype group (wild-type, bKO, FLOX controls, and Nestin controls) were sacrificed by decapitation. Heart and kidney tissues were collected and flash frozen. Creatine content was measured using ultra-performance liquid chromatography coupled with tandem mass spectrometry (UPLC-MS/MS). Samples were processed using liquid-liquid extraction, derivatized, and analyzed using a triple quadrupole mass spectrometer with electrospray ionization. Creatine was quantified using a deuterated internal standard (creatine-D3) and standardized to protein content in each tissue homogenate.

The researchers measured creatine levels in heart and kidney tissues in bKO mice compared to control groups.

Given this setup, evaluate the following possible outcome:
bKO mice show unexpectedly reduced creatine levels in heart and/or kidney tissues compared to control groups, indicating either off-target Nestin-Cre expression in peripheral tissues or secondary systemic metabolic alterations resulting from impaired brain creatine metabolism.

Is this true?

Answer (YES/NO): NO